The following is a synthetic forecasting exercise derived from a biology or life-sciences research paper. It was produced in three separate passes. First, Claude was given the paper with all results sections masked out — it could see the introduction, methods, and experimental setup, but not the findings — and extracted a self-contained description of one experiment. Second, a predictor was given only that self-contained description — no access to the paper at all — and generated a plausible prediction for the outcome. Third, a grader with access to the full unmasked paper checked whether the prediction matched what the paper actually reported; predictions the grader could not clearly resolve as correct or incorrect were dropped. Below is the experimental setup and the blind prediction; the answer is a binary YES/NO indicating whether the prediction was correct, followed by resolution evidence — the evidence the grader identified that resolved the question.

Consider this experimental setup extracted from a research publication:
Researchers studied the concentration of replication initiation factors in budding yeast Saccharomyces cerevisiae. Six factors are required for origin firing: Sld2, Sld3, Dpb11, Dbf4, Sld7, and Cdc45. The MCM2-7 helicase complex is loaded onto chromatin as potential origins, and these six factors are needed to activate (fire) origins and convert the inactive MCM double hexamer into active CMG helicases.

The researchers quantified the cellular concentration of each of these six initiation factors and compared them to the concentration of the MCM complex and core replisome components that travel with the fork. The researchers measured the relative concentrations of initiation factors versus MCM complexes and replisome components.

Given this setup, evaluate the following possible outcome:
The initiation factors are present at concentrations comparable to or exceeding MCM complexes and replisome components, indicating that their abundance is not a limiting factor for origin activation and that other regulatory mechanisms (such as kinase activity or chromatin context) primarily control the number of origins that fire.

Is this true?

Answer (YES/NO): NO